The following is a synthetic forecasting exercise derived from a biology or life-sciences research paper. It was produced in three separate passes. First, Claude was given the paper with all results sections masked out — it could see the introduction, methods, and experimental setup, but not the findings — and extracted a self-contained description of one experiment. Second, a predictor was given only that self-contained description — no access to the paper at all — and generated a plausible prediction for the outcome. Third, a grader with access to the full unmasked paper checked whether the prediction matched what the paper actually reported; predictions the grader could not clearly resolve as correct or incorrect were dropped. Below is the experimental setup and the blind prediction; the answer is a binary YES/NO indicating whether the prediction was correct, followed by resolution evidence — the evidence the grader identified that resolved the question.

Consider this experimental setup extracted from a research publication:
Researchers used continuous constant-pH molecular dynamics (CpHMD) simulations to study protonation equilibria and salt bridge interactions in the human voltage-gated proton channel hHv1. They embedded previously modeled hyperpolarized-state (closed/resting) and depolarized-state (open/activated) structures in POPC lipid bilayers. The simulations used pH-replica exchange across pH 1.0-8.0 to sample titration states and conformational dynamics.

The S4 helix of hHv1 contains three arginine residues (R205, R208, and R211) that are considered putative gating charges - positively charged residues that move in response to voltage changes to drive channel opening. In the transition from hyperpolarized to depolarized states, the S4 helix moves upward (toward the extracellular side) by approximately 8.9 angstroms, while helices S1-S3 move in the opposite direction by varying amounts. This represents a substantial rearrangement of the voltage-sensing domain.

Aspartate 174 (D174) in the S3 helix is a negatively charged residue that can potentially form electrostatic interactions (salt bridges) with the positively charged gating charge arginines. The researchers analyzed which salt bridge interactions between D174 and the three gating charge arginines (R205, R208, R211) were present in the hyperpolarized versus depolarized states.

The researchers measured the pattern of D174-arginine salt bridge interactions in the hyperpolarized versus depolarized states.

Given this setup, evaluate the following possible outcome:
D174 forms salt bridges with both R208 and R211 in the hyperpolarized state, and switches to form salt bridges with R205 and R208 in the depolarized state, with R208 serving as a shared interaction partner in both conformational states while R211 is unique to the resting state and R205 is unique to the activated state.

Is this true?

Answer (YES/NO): NO